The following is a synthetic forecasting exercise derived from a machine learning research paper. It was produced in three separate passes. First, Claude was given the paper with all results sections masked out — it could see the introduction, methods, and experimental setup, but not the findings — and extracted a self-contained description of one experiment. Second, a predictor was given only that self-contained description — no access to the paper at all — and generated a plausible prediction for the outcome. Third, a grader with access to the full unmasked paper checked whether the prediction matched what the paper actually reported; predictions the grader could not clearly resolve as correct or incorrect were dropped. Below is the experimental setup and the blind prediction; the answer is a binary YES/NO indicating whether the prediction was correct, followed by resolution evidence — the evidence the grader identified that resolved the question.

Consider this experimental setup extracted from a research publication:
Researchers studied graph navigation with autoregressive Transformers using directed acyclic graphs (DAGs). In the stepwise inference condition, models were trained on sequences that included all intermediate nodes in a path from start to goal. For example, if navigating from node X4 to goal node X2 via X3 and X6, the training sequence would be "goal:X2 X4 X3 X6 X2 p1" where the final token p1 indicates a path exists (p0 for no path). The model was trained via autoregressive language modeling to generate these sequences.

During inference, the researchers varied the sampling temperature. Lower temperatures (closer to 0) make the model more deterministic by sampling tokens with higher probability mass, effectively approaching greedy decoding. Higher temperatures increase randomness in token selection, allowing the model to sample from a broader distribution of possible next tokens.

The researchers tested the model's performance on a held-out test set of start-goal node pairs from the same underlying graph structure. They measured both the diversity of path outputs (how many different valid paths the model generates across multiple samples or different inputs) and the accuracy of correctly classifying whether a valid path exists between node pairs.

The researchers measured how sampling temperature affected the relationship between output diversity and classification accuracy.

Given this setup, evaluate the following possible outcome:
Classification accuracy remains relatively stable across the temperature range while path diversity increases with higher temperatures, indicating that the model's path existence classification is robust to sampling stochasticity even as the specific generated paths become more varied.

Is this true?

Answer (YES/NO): NO